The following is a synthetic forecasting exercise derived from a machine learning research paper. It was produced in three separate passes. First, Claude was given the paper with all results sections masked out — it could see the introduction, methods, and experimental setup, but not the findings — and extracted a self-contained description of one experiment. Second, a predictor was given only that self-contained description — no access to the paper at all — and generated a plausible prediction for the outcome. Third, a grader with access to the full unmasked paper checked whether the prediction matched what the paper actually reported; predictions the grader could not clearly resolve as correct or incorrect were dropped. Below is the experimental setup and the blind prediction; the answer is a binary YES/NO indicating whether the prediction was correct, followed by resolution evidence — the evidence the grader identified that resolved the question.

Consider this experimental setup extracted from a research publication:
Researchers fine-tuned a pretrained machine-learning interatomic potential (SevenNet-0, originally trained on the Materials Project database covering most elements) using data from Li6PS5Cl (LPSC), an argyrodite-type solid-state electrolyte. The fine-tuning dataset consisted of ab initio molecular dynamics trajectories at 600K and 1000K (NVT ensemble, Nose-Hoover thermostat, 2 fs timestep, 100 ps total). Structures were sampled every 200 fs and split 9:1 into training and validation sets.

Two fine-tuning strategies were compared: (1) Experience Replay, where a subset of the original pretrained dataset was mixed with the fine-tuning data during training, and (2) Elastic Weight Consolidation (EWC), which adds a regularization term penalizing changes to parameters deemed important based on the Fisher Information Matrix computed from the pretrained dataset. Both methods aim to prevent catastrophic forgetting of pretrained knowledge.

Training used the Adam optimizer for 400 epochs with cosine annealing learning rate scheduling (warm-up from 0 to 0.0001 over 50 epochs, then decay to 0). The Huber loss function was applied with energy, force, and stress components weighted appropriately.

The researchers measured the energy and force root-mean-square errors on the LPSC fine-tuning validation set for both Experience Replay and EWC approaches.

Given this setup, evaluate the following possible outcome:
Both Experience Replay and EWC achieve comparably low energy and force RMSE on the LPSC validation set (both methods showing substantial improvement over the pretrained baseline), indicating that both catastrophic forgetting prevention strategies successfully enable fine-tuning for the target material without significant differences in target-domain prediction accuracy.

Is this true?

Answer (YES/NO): YES